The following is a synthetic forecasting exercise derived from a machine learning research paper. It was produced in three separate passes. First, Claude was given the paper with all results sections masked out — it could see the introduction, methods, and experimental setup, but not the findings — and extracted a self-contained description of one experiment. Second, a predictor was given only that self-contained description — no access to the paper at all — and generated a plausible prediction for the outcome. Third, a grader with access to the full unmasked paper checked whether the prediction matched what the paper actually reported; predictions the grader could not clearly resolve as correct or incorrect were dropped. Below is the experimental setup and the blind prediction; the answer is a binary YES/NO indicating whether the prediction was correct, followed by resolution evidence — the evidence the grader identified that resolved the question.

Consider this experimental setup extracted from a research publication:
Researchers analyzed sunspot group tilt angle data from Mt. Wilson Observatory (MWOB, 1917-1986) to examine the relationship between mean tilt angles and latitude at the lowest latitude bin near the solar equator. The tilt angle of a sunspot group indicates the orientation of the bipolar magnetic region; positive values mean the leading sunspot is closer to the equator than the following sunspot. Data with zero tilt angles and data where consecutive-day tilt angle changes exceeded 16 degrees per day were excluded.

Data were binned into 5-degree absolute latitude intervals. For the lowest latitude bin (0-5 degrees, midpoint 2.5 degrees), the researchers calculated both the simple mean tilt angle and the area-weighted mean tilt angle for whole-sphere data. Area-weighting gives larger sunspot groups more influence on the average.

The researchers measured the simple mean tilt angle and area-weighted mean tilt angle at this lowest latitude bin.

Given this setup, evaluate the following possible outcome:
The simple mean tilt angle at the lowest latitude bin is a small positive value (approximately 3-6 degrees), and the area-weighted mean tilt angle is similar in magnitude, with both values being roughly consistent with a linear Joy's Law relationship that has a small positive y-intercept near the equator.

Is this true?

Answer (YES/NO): NO